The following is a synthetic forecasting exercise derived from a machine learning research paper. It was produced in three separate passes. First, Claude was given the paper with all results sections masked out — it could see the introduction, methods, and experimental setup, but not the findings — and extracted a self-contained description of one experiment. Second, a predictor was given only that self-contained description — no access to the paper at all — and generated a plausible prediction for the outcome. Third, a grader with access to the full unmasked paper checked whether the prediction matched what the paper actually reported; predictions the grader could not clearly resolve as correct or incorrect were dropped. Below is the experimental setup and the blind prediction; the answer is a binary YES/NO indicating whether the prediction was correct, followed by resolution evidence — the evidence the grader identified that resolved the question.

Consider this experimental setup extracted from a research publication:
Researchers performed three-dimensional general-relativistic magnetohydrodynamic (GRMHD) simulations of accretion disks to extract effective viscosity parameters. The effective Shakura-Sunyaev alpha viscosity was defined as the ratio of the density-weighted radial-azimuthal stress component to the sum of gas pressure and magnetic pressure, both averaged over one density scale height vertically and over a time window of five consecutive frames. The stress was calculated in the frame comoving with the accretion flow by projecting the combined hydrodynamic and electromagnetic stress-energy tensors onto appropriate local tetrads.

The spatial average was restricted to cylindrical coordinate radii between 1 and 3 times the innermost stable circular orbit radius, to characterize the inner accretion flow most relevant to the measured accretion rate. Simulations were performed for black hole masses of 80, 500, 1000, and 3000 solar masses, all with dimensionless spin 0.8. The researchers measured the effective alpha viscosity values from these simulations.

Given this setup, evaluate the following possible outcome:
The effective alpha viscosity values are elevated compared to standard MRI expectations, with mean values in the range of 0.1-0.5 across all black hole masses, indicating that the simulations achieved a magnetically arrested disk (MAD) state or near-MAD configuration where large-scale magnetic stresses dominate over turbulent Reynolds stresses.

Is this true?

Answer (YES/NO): NO